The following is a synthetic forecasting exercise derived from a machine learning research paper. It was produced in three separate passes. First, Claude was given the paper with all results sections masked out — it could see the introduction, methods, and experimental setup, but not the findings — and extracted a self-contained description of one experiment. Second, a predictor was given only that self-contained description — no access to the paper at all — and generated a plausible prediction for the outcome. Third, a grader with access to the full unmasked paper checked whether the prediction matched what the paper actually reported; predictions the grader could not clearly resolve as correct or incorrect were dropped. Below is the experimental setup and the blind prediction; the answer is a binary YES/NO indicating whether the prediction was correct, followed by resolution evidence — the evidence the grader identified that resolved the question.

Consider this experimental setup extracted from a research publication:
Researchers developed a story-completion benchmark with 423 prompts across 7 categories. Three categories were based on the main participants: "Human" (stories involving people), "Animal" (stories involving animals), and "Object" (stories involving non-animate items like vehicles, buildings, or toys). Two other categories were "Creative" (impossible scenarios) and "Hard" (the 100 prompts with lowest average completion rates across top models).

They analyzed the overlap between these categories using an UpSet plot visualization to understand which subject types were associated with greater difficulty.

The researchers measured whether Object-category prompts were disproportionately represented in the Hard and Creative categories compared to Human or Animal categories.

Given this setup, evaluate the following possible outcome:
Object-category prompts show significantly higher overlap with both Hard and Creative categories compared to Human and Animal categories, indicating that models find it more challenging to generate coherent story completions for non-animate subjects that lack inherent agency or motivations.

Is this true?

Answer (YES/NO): YES